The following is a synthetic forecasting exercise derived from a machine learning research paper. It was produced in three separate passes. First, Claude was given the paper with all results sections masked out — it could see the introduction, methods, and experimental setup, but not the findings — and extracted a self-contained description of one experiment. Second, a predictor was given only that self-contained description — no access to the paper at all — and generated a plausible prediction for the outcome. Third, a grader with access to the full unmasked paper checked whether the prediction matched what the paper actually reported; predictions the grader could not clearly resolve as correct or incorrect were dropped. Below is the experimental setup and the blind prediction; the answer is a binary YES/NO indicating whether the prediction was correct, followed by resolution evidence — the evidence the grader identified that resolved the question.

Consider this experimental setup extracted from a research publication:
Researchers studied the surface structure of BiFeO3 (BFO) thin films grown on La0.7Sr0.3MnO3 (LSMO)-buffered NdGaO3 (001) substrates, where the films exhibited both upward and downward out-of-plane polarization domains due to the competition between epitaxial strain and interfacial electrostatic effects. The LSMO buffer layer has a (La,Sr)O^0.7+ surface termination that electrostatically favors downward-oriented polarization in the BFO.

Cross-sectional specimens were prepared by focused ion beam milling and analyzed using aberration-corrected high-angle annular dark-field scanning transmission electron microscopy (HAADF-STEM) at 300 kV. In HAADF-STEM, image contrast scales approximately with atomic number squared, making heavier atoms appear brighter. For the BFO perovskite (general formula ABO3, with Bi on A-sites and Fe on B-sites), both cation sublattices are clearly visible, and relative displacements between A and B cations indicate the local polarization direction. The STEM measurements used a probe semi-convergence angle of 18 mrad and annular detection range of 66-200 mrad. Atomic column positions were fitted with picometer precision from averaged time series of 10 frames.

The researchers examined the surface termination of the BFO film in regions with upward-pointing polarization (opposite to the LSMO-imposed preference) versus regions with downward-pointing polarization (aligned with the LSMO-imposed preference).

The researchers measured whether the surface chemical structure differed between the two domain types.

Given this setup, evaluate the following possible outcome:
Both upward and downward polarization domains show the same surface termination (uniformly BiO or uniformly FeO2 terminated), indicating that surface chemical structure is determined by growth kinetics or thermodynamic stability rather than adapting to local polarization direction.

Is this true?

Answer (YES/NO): NO